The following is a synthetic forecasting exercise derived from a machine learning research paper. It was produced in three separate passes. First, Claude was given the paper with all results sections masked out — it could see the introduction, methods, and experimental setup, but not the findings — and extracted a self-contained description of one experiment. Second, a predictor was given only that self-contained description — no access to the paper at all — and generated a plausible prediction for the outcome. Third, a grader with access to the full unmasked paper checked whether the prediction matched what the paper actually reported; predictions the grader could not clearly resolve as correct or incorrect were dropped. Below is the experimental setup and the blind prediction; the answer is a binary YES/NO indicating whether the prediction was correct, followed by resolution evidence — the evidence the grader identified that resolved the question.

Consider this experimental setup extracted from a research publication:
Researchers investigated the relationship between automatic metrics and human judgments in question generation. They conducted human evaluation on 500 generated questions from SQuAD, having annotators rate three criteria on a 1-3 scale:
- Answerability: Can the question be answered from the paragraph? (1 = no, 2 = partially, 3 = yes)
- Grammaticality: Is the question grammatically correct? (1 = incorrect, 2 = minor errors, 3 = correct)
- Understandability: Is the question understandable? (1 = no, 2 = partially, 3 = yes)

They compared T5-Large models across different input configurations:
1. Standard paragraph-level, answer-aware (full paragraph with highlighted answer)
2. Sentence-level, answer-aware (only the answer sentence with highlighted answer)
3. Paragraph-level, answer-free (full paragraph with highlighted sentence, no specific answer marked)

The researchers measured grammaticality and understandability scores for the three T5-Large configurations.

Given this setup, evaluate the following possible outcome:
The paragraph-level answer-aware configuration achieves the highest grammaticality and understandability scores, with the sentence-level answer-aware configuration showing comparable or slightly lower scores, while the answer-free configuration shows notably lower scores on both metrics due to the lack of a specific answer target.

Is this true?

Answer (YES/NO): NO